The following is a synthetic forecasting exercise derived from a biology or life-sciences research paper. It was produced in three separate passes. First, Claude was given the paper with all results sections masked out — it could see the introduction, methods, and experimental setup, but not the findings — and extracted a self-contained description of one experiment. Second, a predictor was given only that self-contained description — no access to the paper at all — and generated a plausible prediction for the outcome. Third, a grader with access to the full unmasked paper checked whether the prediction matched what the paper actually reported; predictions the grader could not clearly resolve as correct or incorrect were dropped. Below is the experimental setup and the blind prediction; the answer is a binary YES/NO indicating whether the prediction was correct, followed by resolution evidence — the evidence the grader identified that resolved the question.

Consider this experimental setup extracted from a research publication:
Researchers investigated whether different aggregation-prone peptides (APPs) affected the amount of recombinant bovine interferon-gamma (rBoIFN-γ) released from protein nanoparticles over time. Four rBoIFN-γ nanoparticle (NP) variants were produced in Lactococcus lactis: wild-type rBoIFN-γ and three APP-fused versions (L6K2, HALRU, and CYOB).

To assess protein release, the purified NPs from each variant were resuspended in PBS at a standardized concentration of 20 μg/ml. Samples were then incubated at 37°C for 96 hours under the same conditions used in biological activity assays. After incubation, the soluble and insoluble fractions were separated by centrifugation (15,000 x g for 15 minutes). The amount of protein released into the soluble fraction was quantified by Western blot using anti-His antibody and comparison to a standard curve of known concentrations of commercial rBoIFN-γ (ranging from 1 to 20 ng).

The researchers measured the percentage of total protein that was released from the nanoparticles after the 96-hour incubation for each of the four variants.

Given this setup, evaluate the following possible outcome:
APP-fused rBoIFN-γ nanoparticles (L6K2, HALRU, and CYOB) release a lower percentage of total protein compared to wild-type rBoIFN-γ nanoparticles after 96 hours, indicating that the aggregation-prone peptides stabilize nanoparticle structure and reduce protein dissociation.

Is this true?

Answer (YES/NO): YES